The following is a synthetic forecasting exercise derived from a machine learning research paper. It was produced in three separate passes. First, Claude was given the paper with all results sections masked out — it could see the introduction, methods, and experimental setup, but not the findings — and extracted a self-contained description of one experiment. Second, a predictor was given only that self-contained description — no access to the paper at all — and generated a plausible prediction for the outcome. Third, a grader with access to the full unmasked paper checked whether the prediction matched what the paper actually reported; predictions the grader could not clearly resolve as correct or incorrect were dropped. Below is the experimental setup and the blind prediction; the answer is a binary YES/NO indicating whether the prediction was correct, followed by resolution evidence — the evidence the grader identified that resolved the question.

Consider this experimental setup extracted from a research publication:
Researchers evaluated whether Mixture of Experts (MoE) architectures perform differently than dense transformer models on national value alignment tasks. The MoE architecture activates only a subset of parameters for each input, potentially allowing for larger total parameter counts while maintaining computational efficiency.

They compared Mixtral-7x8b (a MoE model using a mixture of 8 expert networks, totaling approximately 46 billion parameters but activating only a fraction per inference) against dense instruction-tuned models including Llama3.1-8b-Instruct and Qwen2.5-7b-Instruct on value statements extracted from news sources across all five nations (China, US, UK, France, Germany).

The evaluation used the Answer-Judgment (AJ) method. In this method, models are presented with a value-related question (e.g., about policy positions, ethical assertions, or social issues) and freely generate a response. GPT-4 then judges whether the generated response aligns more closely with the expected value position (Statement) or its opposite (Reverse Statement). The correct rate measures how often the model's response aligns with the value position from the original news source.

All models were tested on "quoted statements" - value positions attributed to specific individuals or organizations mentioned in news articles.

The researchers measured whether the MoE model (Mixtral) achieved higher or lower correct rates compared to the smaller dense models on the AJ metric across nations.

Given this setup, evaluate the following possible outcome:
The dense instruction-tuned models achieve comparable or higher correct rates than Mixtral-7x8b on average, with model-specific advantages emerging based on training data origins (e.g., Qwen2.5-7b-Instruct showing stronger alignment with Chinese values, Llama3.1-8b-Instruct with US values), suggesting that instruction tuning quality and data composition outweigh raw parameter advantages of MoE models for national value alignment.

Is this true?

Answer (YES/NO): NO